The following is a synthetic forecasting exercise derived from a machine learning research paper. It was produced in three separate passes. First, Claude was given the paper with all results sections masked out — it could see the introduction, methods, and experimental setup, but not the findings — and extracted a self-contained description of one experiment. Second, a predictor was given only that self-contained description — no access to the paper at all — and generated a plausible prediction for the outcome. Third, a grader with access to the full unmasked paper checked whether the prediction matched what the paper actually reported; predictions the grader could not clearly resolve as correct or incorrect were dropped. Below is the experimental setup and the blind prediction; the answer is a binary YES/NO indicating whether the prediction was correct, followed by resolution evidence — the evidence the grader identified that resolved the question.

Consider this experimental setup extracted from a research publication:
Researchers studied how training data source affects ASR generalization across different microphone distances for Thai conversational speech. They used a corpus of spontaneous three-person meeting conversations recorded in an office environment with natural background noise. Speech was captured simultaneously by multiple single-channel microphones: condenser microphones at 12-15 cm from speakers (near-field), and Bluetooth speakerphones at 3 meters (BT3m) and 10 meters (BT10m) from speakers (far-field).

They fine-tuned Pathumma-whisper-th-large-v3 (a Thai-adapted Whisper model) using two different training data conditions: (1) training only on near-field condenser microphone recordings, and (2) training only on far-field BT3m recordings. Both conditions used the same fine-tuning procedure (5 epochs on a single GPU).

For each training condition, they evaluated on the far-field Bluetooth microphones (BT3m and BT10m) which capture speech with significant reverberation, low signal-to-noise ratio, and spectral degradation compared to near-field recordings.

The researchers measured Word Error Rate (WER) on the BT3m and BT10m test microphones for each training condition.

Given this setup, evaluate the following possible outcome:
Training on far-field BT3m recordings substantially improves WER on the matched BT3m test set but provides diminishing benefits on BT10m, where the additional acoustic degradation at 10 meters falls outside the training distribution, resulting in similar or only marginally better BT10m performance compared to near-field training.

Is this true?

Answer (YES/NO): NO